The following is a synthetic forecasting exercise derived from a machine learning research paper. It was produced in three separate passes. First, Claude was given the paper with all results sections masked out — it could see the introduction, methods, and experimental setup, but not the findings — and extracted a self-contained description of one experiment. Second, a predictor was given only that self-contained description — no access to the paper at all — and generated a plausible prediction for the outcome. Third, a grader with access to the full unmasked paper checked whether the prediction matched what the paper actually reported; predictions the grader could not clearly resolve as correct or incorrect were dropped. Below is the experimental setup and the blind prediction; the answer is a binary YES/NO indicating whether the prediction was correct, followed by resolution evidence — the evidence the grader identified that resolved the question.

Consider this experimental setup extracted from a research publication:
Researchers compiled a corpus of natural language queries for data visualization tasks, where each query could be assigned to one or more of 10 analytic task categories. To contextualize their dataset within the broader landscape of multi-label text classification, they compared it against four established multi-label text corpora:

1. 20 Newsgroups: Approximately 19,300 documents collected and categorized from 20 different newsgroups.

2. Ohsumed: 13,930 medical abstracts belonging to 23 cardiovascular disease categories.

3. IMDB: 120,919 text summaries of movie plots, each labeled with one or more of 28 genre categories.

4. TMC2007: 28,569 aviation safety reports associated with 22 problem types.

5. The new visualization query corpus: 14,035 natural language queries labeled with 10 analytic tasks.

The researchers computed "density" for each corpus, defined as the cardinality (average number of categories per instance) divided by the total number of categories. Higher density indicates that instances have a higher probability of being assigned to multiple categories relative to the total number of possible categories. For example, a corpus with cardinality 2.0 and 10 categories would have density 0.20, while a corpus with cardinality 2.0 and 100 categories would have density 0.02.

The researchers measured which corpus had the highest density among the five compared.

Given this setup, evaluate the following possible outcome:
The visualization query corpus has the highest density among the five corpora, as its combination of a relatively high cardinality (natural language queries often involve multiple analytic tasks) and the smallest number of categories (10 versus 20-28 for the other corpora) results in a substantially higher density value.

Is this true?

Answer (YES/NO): YES